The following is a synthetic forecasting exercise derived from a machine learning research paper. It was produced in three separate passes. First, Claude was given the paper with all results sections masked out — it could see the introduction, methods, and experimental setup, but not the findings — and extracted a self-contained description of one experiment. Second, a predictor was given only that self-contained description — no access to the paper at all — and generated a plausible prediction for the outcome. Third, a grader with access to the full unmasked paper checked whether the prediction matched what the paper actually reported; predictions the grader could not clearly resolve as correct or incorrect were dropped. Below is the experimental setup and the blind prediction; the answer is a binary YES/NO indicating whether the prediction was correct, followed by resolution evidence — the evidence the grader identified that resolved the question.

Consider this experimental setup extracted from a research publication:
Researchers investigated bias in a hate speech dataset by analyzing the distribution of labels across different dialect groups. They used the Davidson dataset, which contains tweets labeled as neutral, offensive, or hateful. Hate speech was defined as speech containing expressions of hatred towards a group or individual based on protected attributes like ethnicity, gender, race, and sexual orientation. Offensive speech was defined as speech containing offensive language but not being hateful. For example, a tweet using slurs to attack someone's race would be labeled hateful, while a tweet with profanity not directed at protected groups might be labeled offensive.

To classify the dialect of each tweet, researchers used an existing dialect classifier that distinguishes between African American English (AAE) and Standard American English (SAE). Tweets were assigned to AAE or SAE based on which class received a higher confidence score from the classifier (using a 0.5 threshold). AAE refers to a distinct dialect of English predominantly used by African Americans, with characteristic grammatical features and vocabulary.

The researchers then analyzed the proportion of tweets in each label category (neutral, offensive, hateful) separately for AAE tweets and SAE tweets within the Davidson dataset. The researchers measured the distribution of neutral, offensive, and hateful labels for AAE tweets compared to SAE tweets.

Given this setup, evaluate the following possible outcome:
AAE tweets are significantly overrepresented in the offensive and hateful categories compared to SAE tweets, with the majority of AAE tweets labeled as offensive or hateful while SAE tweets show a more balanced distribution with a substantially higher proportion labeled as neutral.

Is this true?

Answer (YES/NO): NO